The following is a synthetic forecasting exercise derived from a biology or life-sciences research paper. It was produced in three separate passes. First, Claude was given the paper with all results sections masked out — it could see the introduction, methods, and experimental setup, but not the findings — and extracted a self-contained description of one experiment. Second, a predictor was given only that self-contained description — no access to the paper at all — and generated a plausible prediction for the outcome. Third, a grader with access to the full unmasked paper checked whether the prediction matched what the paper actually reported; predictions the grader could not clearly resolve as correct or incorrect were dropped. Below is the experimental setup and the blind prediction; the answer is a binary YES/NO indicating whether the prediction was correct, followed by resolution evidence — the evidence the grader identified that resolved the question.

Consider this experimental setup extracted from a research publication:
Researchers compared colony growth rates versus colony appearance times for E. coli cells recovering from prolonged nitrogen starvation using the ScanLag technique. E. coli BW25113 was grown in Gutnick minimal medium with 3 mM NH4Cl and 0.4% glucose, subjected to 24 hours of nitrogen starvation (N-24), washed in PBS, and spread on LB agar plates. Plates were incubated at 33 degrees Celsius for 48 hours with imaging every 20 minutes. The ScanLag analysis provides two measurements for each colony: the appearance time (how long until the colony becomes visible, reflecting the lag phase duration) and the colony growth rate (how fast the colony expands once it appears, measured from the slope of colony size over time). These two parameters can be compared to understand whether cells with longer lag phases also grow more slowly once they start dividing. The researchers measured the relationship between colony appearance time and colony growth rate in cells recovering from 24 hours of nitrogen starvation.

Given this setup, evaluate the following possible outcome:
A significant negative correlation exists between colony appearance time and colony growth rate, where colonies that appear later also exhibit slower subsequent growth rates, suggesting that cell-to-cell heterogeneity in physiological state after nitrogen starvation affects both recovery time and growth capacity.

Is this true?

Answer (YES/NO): NO